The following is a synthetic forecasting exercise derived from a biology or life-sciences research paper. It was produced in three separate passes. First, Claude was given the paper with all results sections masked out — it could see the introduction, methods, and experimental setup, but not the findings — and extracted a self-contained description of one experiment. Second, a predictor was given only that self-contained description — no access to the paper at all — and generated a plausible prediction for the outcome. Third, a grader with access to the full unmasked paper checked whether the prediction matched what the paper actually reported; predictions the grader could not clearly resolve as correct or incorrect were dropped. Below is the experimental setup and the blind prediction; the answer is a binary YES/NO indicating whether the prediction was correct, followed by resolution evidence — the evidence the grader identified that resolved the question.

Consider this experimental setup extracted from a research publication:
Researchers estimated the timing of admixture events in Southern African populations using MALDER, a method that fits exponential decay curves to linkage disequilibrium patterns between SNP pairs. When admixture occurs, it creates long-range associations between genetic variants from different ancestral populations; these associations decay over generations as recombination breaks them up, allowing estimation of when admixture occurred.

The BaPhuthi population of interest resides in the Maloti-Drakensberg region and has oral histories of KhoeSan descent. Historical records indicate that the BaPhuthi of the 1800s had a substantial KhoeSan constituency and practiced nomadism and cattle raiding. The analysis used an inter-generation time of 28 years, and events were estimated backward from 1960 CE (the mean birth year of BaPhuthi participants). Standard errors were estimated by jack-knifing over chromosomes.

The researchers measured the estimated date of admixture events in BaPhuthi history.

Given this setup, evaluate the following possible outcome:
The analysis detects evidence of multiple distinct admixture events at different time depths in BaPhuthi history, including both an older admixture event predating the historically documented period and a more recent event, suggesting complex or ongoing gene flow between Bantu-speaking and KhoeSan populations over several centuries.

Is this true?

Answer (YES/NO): YES